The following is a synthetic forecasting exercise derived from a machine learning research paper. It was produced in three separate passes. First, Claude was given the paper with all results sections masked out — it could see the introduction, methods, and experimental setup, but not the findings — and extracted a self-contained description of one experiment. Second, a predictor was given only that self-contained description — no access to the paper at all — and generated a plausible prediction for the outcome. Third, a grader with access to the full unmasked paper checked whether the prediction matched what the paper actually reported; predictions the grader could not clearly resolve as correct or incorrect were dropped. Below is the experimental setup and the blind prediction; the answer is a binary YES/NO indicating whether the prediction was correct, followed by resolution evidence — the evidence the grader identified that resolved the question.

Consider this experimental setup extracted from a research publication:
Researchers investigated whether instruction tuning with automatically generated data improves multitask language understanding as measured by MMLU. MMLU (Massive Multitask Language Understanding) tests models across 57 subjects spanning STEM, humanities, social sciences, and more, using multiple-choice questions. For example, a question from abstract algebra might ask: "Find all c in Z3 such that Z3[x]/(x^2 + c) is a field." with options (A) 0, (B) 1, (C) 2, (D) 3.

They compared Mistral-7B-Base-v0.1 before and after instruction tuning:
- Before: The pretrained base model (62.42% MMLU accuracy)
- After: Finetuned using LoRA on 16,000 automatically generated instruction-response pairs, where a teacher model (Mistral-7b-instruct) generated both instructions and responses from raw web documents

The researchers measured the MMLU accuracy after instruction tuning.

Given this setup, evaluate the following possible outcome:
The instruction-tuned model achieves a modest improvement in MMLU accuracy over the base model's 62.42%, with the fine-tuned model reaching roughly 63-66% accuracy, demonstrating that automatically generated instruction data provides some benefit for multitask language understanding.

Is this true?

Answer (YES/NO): NO